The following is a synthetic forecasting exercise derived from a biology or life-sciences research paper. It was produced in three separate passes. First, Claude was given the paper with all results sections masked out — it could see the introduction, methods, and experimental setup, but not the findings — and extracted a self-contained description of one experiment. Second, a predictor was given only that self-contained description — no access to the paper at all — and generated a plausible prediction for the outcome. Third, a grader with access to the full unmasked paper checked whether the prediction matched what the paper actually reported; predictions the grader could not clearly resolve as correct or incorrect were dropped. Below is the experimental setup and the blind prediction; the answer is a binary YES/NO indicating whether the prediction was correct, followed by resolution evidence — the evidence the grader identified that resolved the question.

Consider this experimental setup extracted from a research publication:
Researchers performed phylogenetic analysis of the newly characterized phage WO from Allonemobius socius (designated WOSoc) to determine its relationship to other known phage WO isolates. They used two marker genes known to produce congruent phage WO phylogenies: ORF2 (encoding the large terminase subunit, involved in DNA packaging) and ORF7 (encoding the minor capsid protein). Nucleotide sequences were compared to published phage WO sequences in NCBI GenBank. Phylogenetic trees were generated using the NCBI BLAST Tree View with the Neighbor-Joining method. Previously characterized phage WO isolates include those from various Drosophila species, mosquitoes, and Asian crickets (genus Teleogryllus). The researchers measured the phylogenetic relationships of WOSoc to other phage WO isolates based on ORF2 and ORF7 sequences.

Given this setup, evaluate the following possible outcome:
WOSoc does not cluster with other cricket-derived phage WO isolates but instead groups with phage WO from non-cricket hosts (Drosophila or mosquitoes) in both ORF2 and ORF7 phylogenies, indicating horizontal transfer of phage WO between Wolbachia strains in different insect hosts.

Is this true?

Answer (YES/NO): NO